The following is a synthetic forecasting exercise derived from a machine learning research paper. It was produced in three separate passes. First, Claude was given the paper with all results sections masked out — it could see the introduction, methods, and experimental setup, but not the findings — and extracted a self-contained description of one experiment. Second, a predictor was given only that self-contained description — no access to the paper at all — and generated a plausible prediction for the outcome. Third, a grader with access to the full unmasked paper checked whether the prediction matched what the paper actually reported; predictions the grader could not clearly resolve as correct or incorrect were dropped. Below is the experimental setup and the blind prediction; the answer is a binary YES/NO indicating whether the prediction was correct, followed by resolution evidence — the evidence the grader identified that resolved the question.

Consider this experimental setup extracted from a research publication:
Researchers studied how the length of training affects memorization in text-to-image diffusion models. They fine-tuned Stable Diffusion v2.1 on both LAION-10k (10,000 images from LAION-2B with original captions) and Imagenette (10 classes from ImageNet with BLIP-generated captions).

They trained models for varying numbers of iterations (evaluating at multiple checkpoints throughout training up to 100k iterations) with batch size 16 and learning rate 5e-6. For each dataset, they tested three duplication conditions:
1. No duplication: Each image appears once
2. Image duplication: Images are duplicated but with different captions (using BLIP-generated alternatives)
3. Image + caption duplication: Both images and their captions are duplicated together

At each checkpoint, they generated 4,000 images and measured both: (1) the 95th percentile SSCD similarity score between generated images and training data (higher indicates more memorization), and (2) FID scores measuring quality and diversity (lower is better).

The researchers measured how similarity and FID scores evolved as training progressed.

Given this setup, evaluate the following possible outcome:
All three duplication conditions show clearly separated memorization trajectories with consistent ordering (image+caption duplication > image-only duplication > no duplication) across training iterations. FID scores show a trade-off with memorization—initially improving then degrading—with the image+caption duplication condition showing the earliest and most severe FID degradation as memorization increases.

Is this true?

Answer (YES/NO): NO